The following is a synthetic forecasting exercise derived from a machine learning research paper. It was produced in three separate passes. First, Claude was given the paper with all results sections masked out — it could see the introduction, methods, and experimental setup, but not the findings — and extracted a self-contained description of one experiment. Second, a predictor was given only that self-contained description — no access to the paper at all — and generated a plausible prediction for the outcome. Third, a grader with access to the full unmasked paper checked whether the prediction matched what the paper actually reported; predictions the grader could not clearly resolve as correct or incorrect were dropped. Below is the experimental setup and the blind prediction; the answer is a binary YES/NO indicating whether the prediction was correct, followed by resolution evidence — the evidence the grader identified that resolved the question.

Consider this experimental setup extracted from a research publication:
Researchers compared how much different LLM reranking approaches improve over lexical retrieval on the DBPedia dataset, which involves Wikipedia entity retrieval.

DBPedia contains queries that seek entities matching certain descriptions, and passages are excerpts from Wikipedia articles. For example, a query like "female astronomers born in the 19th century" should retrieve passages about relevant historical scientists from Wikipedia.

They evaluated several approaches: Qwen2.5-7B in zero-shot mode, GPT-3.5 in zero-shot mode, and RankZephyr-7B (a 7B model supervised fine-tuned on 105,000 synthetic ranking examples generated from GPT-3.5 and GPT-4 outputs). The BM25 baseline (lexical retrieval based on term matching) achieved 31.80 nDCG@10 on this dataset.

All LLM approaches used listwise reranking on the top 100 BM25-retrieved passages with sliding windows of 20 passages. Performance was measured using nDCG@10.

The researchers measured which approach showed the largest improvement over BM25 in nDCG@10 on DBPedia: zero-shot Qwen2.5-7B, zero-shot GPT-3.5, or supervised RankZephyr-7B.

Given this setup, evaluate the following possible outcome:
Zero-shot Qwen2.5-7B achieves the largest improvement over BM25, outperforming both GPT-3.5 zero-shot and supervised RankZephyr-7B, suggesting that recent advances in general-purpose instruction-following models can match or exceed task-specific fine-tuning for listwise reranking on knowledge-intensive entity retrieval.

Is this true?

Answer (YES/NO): NO